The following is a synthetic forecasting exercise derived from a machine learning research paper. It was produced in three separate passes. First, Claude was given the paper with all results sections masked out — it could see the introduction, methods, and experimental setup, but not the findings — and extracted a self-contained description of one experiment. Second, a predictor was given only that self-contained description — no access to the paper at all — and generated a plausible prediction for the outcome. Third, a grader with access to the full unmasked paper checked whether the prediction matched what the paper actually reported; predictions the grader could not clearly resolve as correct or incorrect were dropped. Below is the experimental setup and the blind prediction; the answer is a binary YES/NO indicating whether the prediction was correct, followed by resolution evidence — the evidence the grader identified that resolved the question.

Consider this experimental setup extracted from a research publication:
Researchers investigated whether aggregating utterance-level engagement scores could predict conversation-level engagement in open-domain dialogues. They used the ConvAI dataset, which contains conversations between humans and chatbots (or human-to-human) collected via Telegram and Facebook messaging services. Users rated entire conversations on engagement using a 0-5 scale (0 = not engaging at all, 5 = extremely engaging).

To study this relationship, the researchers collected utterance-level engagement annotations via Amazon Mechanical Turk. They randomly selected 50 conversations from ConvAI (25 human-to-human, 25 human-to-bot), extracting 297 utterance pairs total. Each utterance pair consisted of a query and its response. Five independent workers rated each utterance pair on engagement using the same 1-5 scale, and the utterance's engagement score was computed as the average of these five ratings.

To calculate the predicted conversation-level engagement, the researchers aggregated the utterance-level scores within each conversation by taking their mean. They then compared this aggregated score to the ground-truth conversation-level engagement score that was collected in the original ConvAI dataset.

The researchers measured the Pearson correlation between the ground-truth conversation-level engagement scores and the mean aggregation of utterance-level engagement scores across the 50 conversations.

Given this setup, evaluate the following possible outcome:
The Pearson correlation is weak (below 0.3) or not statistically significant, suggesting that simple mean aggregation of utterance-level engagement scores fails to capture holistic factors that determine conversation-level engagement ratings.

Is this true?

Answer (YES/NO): NO